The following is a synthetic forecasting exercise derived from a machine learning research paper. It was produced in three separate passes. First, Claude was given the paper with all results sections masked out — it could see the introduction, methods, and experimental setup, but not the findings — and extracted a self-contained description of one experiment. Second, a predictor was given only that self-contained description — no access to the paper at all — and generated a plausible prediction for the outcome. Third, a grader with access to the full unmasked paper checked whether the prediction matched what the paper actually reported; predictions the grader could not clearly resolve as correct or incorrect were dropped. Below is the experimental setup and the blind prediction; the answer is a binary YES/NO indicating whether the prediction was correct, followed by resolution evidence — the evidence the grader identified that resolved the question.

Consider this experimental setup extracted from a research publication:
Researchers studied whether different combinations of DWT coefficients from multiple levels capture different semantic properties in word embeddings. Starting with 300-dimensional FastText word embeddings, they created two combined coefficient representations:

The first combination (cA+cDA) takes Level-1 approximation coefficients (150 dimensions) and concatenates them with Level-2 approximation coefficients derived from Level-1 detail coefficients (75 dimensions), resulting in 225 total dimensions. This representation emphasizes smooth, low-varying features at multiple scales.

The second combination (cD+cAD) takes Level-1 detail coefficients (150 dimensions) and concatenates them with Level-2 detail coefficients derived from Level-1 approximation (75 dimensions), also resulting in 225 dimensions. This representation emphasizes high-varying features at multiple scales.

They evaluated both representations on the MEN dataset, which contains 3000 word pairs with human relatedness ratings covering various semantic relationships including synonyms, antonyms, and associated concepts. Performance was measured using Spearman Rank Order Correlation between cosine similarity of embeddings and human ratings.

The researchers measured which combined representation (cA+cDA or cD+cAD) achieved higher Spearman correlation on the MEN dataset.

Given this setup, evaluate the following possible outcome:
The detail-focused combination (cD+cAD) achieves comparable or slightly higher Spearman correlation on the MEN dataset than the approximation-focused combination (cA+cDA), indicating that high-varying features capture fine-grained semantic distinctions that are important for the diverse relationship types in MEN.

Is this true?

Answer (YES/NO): NO